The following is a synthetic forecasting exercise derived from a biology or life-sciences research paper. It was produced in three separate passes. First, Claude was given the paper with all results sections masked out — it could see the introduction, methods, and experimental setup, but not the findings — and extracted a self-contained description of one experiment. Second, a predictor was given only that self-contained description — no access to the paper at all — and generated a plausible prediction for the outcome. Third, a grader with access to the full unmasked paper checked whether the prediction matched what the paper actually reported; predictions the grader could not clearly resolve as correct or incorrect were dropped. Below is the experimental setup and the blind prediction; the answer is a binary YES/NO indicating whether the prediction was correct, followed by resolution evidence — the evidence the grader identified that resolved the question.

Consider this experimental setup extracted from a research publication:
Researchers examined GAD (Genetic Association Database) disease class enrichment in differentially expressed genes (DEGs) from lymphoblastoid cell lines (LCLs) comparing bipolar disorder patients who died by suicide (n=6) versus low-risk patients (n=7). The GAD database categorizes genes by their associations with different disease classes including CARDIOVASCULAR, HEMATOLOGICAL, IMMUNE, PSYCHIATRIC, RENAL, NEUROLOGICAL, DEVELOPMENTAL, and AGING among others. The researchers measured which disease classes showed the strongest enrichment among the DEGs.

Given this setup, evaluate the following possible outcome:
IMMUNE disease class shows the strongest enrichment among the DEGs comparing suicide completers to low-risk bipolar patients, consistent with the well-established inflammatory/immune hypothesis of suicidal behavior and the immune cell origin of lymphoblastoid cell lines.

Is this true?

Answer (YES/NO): NO